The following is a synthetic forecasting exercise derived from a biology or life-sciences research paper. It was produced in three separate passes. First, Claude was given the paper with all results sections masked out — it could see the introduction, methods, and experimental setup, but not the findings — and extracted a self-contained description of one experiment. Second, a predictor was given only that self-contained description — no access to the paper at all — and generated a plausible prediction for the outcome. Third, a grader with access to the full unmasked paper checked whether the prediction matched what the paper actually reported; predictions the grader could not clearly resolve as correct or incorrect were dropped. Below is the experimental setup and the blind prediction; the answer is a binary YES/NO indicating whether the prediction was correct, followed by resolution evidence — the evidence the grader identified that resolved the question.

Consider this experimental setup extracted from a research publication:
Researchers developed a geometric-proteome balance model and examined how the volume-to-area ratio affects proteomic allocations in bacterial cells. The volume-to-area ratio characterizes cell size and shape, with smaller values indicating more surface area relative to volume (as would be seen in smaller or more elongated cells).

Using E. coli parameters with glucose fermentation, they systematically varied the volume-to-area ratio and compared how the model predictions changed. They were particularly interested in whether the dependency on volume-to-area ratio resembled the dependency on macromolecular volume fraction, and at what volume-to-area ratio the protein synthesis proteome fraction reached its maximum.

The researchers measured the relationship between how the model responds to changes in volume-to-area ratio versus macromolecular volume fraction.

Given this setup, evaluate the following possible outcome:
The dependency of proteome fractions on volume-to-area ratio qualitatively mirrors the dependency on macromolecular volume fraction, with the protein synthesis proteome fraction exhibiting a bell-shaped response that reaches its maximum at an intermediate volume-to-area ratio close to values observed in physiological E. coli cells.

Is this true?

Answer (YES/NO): NO